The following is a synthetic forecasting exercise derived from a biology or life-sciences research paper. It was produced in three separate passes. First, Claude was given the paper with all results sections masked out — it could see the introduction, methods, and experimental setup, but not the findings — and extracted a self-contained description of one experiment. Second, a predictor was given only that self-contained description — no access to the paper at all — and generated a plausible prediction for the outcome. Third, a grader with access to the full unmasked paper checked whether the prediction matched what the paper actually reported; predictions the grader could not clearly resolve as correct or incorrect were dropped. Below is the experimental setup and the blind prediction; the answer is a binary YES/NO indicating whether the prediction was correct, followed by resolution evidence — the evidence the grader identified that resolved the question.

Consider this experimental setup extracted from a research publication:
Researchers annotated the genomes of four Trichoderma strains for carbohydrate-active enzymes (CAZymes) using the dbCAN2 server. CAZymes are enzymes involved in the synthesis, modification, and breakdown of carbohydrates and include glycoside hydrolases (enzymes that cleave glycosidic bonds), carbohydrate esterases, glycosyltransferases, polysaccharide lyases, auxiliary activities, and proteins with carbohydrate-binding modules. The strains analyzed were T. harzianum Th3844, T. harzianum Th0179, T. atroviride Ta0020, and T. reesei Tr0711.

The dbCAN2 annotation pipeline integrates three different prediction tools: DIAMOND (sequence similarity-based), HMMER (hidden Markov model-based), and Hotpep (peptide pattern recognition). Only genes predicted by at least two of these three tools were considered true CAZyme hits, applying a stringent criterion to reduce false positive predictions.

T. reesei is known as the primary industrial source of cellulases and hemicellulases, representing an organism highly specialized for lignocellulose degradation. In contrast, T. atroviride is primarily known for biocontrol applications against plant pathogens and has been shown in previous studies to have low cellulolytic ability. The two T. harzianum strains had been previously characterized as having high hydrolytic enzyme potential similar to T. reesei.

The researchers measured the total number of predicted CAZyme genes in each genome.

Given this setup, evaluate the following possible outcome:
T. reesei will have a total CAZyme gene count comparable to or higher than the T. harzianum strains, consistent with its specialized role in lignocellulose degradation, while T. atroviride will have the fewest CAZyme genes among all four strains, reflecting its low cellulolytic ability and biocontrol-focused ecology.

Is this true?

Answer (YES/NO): NO